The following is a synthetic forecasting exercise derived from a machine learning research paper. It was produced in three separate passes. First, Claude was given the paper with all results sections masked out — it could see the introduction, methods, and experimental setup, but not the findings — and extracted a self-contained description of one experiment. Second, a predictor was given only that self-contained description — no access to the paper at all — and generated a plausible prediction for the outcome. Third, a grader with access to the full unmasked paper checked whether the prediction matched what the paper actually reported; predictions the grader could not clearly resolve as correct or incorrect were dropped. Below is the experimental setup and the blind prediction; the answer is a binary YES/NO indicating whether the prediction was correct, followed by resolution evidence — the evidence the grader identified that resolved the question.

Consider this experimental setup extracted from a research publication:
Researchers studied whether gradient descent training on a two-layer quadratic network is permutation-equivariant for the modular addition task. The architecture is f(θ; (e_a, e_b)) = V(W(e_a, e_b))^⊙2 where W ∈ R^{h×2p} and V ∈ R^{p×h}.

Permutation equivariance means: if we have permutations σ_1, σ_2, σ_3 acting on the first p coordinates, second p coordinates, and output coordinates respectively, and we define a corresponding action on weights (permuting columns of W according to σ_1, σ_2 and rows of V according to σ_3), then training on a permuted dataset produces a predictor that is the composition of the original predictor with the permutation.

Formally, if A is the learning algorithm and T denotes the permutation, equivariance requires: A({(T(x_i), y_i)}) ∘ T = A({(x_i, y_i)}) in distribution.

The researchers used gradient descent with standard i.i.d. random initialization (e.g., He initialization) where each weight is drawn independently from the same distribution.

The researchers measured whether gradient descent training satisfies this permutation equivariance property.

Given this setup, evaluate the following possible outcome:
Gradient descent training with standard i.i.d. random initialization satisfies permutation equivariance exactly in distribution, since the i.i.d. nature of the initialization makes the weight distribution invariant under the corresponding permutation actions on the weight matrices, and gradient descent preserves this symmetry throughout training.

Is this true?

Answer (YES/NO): YES